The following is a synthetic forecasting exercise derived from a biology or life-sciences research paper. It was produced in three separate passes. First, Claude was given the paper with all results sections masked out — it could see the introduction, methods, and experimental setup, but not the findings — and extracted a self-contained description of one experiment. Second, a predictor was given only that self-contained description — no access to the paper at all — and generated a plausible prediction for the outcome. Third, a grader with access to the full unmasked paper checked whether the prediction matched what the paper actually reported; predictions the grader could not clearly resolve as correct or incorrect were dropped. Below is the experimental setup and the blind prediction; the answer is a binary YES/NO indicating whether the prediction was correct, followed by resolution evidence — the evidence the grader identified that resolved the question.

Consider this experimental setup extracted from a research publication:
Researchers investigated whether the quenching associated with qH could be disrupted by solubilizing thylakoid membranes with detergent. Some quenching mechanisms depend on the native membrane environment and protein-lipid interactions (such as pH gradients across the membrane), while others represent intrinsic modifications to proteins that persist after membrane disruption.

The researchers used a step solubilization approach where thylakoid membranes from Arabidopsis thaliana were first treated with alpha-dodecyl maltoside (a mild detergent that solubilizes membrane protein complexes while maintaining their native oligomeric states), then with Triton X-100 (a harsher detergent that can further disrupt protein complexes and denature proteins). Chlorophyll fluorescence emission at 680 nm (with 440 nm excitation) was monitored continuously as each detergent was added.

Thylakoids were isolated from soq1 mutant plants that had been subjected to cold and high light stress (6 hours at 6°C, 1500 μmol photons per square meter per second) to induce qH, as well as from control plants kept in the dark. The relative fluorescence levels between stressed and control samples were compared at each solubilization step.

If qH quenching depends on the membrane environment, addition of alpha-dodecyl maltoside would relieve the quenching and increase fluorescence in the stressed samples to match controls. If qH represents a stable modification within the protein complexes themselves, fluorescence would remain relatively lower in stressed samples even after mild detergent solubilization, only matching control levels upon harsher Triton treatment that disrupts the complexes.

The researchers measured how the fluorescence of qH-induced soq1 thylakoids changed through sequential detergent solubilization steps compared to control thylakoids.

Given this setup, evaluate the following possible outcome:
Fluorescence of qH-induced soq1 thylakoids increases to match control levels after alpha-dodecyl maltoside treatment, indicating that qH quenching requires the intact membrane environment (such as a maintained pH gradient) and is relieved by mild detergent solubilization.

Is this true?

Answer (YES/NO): NO